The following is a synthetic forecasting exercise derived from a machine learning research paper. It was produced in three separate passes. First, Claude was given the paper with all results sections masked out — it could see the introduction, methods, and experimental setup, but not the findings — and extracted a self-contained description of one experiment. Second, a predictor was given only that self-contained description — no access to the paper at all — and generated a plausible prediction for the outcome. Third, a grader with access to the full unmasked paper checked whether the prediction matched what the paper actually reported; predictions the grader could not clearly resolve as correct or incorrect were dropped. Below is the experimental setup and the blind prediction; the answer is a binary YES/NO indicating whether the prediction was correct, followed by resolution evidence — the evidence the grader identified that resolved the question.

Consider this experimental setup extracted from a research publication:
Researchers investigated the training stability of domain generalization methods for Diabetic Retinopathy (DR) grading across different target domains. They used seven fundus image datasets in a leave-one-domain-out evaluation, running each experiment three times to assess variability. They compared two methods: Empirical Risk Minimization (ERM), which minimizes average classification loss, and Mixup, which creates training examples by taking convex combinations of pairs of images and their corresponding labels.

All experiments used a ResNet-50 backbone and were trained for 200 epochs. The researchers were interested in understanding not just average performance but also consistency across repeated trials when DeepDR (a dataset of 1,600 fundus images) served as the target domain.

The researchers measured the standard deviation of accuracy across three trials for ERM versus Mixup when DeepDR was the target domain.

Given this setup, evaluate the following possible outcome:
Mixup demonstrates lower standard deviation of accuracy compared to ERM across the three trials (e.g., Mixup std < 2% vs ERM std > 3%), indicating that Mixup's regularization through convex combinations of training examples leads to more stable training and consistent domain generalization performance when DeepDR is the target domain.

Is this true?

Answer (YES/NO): NO